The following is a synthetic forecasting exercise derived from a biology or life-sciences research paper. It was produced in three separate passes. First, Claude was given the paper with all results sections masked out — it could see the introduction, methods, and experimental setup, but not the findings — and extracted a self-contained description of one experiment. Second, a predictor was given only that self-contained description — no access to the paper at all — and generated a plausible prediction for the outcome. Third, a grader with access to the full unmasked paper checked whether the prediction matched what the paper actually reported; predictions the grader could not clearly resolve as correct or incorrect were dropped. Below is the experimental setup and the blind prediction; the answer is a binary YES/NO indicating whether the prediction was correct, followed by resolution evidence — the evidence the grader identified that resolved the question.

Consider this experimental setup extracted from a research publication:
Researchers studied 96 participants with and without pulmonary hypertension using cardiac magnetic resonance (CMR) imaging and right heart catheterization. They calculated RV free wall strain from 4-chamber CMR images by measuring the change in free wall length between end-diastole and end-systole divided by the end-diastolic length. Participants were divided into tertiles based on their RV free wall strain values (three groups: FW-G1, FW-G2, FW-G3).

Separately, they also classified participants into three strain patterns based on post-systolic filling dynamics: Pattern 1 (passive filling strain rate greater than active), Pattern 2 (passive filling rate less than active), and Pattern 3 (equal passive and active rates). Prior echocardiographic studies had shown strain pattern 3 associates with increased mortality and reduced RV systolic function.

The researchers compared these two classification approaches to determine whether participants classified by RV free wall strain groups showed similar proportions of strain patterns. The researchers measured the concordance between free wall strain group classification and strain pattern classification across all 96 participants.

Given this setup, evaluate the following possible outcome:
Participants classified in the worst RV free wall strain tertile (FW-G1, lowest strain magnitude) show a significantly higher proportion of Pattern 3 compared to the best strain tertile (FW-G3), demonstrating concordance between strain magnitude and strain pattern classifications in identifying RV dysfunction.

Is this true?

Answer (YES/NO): NO